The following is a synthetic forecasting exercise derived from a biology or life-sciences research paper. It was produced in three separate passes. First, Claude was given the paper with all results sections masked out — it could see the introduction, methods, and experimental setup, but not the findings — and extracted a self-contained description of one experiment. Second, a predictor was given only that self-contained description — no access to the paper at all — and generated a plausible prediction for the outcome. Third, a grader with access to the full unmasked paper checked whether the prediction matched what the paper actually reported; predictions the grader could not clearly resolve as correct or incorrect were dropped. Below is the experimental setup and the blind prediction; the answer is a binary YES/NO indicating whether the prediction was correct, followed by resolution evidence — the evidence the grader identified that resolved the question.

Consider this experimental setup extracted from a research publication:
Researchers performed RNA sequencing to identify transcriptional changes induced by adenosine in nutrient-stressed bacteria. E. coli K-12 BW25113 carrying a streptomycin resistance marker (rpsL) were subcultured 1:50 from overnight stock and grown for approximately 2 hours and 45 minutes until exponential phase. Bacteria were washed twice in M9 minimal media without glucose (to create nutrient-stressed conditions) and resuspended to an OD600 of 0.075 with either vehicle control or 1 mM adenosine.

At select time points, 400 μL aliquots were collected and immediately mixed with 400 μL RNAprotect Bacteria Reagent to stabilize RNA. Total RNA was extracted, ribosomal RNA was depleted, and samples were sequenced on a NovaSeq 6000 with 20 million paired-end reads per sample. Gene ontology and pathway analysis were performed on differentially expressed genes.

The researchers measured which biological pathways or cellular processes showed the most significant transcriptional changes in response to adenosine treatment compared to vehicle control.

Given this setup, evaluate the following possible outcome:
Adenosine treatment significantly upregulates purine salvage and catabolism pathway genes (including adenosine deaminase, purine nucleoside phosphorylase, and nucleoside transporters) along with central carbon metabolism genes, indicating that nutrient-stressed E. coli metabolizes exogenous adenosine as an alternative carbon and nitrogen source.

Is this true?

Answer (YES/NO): NO